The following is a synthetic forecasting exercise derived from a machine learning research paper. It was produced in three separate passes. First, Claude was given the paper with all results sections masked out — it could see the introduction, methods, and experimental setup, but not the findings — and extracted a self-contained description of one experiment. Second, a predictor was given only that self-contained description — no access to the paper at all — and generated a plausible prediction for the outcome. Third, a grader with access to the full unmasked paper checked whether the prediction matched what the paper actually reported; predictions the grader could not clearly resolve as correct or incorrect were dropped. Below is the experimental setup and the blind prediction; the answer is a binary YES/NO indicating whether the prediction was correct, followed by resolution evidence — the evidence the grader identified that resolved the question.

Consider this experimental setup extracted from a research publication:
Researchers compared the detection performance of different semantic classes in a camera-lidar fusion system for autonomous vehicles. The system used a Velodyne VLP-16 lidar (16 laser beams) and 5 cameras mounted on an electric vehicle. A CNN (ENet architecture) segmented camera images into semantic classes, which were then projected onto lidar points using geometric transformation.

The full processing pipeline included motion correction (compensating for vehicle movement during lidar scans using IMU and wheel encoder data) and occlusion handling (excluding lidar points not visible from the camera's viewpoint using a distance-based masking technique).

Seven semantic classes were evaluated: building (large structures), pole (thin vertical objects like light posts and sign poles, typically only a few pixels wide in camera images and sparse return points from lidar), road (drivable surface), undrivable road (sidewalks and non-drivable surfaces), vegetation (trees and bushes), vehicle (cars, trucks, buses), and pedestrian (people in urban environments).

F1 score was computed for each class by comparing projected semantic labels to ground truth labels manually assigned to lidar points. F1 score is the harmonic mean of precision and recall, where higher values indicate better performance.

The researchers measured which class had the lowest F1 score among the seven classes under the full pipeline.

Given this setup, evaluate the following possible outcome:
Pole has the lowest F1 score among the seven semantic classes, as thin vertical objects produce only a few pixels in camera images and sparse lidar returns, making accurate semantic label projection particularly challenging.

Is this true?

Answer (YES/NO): YES